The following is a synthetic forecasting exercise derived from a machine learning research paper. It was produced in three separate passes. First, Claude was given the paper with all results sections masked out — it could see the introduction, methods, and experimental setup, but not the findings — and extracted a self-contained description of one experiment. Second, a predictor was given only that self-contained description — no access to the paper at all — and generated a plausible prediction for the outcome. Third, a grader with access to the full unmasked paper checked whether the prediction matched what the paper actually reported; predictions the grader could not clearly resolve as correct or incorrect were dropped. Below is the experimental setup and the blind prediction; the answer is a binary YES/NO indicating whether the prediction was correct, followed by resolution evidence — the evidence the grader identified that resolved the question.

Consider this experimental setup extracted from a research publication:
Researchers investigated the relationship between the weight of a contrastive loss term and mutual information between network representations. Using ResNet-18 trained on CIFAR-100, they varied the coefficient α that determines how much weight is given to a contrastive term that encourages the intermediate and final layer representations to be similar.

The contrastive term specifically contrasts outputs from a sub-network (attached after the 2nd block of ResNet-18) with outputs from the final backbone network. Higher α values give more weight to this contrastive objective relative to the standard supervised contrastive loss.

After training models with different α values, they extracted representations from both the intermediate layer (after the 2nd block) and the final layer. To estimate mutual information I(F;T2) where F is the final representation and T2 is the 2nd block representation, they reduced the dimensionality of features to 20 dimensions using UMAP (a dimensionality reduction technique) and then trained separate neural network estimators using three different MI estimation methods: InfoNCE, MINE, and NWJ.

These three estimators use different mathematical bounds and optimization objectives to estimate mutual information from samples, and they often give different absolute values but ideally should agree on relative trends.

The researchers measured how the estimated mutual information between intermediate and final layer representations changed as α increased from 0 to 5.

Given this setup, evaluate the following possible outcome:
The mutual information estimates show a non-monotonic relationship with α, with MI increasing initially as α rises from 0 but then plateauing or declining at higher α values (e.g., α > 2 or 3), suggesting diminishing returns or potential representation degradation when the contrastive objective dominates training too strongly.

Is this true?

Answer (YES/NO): NO